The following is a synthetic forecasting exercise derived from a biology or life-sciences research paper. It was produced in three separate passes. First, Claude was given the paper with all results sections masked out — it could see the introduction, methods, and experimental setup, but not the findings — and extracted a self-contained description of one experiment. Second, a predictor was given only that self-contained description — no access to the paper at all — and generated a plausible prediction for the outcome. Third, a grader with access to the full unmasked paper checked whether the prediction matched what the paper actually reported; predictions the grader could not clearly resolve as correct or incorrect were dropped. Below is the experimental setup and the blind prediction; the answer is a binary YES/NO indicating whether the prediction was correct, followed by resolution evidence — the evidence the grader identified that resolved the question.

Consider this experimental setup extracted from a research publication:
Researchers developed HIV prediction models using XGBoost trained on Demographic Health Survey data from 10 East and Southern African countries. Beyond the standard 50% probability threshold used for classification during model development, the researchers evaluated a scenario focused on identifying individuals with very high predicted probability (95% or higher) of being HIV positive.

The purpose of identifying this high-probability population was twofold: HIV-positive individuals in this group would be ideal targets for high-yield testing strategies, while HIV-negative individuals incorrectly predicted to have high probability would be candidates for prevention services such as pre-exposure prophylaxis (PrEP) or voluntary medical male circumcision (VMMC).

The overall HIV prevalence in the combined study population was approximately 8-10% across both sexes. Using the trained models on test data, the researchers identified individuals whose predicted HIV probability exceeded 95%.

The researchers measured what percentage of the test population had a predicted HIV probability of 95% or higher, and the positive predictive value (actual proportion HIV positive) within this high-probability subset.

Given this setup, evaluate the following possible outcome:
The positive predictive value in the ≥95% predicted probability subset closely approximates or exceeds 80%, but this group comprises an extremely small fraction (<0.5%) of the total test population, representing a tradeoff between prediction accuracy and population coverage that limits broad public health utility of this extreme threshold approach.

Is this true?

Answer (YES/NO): NO